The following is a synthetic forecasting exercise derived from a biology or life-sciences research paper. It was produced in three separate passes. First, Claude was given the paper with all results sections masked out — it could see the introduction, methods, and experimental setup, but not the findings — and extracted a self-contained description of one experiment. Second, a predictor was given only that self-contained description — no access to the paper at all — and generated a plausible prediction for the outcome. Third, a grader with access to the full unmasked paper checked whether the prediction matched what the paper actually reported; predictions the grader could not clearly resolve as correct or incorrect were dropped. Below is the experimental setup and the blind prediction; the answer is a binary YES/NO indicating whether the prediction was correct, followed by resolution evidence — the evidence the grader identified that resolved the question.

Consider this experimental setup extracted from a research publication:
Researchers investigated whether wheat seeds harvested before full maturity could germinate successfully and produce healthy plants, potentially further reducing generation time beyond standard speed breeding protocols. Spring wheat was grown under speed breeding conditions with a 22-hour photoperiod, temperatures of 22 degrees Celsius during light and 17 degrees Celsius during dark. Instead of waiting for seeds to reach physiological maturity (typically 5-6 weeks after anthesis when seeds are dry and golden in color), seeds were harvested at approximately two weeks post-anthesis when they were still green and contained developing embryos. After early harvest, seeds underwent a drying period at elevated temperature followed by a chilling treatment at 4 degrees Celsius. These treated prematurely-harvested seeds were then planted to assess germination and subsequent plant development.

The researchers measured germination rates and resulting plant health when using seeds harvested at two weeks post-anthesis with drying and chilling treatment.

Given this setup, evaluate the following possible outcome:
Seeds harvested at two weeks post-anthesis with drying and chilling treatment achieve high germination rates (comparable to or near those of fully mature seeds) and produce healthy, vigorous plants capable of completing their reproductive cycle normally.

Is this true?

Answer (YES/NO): YES